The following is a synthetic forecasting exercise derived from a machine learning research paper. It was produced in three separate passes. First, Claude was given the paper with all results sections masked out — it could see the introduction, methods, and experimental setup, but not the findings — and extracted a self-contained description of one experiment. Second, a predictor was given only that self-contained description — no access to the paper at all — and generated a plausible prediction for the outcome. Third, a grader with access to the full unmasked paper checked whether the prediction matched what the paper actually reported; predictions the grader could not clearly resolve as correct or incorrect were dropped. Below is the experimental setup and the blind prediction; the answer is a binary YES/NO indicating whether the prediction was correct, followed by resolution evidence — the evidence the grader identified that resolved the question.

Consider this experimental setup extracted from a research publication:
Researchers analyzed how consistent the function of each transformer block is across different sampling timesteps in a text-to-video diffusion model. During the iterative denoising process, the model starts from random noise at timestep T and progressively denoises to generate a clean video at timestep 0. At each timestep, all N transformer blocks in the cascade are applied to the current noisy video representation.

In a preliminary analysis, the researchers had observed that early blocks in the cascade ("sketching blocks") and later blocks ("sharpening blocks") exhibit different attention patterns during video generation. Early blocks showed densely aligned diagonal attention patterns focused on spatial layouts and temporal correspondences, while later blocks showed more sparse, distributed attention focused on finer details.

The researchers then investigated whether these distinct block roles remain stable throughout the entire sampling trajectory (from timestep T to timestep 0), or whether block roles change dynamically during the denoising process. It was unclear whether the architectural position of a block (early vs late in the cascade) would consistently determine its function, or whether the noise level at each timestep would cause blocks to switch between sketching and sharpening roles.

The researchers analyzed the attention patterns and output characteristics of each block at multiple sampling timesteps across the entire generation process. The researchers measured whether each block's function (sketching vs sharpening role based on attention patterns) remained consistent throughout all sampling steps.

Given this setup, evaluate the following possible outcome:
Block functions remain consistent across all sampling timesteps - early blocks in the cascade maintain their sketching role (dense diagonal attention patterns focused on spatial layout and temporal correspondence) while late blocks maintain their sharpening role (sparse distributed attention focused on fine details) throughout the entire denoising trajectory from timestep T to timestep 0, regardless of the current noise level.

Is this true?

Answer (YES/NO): YES